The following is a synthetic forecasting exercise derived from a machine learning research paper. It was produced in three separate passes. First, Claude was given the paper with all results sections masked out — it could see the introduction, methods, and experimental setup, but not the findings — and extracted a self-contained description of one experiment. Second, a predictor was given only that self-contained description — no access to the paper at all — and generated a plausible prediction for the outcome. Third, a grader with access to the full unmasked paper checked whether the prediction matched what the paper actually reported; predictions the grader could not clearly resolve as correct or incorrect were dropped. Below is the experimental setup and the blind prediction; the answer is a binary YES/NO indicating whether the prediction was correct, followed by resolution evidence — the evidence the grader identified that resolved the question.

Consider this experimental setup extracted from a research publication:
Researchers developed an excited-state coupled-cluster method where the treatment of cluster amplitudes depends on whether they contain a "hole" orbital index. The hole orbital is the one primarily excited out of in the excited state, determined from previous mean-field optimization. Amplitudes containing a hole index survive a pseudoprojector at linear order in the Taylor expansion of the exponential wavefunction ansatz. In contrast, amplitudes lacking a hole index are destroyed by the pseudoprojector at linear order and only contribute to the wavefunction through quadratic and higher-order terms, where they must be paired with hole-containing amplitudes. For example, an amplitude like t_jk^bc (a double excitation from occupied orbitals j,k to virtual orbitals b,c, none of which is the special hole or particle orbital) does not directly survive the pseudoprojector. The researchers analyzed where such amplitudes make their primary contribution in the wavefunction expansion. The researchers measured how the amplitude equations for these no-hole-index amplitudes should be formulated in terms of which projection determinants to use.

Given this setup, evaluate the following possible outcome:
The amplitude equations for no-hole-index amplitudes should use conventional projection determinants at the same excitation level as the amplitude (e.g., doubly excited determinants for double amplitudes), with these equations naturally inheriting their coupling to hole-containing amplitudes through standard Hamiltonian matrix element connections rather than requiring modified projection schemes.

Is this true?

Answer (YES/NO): NO